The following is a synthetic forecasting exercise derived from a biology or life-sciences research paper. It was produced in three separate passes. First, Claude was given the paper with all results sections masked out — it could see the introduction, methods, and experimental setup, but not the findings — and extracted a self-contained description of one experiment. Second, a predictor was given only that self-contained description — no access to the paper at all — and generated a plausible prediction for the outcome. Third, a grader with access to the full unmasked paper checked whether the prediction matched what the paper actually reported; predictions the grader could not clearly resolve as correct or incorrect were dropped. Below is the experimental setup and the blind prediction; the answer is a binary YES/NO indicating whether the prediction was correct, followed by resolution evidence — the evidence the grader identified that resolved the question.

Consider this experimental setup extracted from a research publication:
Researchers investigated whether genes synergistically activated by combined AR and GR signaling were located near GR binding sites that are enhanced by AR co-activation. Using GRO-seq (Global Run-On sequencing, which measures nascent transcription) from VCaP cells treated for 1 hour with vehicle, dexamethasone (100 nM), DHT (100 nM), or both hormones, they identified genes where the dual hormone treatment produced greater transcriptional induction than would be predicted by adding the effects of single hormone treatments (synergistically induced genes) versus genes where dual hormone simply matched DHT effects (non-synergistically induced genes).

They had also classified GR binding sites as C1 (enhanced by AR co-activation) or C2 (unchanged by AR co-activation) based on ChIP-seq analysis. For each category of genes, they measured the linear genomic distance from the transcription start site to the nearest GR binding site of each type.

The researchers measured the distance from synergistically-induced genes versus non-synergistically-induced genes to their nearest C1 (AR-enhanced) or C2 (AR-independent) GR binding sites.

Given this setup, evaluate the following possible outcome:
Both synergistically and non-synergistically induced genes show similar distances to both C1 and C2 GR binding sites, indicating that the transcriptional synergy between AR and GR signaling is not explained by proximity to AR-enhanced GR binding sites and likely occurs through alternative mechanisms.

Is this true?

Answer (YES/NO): NO